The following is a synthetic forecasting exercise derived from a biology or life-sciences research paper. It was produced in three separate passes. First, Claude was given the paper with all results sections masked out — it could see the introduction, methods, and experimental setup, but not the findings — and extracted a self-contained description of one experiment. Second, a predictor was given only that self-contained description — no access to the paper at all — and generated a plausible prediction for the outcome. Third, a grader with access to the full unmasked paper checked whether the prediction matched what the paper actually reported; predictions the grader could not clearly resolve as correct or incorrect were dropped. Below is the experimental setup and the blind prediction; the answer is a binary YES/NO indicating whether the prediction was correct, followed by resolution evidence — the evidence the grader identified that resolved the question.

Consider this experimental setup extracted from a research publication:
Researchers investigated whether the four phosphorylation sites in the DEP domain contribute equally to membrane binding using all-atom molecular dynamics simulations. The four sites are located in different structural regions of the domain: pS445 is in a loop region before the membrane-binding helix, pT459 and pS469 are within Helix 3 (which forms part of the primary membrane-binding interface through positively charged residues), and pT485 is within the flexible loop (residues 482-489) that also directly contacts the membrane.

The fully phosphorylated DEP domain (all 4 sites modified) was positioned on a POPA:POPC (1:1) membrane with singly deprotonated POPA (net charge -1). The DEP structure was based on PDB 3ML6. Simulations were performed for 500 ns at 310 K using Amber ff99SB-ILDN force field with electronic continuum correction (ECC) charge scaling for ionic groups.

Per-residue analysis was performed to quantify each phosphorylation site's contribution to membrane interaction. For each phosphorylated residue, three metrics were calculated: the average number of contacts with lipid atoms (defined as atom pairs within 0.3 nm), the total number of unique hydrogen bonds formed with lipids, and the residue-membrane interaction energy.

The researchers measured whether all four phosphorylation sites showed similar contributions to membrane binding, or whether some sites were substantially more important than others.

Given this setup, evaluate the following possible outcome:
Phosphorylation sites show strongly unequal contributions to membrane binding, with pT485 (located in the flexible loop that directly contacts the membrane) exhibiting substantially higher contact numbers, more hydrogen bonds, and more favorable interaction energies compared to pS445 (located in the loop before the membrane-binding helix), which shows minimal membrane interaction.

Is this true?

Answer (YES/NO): YES